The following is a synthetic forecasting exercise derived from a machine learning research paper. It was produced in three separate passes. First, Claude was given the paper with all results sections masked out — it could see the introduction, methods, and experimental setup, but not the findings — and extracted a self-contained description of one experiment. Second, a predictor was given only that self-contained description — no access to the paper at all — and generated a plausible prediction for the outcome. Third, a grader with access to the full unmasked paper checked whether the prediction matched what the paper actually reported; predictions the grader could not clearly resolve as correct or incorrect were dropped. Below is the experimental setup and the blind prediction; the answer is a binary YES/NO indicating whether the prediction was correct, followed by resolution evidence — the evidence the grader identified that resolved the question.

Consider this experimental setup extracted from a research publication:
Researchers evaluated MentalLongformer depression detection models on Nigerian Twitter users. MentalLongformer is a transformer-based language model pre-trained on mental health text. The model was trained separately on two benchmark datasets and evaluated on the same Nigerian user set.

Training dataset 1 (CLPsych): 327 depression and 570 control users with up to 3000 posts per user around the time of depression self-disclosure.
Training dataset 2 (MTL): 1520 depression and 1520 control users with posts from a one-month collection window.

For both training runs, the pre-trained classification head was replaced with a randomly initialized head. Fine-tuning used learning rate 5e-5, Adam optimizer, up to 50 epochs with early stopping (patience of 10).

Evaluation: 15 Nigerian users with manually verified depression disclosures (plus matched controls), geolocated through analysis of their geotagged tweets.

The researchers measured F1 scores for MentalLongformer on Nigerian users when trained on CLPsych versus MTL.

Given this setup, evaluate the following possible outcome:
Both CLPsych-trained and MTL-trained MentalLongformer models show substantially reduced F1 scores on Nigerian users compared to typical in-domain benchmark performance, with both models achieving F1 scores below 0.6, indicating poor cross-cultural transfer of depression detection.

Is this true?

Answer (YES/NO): YES